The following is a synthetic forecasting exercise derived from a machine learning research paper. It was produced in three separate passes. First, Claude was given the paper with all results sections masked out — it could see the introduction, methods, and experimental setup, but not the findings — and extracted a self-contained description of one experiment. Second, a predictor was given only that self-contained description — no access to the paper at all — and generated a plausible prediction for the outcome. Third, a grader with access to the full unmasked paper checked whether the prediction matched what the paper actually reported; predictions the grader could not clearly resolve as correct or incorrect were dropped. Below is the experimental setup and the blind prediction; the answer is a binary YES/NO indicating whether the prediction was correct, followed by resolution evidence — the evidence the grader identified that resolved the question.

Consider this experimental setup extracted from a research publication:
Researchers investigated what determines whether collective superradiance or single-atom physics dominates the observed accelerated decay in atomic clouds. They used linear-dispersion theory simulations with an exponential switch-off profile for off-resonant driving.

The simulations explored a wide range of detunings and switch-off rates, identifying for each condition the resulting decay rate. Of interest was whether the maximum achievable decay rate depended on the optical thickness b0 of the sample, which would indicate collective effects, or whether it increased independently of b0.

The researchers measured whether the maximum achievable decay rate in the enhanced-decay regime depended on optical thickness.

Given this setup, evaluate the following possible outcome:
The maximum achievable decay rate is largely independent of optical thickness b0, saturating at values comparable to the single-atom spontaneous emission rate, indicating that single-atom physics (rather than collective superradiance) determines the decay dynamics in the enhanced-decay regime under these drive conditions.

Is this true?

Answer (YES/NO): YES